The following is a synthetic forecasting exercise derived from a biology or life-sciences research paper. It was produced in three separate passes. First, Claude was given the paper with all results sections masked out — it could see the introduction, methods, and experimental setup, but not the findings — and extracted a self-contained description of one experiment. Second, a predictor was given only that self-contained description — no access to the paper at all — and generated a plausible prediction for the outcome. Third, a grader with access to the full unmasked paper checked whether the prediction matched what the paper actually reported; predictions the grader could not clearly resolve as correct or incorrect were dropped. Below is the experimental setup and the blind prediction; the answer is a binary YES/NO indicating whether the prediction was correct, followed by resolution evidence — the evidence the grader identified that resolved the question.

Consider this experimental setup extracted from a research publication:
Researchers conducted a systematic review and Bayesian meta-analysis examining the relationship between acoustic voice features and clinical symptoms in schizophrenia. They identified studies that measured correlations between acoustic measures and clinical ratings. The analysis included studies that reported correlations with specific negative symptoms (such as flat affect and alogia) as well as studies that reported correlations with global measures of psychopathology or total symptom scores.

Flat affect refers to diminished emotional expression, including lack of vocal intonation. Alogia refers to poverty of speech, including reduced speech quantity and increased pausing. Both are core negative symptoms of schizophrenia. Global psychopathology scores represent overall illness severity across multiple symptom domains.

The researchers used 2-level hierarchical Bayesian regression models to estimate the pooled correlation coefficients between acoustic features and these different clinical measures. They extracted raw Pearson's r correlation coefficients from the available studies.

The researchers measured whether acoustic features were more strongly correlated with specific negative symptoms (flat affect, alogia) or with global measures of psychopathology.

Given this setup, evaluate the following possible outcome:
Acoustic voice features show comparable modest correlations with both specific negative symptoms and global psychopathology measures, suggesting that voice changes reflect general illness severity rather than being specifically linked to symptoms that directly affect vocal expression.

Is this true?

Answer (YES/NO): NO